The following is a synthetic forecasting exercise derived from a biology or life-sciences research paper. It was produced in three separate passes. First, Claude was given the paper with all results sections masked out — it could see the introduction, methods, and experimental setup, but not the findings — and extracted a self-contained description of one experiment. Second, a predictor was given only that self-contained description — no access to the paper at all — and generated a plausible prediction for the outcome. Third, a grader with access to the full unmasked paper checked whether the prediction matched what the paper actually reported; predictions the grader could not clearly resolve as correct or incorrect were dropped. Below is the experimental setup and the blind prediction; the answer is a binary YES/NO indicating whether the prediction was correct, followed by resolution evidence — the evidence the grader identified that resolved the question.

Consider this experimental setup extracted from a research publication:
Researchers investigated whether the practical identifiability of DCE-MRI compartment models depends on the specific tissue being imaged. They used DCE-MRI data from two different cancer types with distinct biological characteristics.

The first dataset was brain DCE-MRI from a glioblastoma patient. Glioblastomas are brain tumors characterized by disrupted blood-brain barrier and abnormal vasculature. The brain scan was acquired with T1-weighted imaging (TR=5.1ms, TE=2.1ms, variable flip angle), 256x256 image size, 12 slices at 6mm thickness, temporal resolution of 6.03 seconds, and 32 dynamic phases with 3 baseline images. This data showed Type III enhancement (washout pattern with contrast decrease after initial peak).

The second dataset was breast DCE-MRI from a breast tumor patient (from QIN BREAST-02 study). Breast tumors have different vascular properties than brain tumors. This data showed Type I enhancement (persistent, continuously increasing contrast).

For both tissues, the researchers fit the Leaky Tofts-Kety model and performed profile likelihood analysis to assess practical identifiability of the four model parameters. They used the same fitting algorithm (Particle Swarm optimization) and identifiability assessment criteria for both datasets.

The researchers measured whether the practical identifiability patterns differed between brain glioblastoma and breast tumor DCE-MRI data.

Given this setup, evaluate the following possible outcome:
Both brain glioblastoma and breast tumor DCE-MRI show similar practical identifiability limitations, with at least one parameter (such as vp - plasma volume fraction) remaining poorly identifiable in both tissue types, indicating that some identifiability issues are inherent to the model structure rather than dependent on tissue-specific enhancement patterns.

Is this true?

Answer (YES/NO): NO